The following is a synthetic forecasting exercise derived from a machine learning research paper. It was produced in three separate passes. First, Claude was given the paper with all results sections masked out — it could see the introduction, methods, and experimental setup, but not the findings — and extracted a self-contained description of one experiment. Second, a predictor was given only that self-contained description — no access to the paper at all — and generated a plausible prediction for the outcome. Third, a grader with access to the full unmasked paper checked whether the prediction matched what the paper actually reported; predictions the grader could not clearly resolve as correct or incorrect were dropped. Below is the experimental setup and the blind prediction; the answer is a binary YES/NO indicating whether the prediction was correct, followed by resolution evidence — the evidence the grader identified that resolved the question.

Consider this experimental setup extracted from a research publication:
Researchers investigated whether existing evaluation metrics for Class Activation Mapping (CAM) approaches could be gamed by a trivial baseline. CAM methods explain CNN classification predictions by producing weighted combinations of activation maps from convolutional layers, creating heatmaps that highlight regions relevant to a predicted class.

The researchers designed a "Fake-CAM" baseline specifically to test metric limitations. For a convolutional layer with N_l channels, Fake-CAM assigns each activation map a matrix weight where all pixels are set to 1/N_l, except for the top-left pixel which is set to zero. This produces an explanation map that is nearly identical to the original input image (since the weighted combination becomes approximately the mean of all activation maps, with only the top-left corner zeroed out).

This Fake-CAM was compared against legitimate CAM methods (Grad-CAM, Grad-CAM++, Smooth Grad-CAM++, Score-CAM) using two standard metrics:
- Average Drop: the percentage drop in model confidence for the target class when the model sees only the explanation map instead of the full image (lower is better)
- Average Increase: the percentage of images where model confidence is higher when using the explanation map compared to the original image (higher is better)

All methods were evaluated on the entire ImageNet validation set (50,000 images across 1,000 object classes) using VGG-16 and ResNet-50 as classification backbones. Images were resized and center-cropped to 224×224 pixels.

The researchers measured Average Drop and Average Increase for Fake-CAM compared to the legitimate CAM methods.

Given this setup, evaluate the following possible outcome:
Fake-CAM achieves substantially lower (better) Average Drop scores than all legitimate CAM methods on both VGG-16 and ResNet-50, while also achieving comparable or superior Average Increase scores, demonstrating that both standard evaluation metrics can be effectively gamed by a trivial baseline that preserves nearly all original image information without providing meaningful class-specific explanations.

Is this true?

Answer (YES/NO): YES